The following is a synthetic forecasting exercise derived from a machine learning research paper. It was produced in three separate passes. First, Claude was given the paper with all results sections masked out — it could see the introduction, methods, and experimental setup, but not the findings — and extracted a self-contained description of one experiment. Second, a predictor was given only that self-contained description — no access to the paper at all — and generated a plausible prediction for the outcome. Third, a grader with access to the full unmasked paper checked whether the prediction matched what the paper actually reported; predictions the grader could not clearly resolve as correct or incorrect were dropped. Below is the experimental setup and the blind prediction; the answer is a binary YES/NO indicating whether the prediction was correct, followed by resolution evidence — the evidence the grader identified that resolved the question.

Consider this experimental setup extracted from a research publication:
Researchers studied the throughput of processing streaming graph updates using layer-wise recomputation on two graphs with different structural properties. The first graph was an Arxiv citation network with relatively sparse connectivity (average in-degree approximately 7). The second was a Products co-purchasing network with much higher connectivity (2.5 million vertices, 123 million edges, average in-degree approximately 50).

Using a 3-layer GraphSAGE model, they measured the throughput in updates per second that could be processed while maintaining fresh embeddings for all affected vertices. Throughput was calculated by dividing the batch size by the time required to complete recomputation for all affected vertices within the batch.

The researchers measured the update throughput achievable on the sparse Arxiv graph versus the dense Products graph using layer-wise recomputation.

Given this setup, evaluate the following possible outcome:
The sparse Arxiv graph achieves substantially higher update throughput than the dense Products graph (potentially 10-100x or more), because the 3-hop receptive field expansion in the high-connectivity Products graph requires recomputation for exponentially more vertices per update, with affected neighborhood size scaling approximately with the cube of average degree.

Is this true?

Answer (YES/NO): YES